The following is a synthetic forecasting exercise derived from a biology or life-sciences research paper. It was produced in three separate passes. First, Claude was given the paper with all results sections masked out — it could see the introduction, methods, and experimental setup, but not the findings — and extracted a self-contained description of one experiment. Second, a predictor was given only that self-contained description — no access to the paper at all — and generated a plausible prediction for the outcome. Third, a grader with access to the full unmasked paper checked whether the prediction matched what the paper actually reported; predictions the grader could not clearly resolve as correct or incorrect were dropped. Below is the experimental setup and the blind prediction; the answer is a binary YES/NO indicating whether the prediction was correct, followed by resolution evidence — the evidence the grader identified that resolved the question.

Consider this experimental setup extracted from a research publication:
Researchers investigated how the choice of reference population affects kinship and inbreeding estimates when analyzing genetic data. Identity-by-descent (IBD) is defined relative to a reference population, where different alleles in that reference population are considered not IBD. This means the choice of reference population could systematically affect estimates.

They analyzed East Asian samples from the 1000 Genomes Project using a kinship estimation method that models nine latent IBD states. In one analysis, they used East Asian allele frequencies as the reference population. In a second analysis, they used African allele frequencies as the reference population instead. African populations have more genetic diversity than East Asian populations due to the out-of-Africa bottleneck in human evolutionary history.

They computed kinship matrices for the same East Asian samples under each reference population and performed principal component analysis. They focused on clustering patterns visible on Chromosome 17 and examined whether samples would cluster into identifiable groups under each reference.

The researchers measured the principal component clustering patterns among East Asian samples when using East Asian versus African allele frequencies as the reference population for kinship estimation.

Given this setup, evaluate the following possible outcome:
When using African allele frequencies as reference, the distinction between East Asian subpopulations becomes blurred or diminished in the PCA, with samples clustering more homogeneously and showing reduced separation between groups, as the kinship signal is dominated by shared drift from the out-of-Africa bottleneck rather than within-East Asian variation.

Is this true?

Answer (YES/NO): NO